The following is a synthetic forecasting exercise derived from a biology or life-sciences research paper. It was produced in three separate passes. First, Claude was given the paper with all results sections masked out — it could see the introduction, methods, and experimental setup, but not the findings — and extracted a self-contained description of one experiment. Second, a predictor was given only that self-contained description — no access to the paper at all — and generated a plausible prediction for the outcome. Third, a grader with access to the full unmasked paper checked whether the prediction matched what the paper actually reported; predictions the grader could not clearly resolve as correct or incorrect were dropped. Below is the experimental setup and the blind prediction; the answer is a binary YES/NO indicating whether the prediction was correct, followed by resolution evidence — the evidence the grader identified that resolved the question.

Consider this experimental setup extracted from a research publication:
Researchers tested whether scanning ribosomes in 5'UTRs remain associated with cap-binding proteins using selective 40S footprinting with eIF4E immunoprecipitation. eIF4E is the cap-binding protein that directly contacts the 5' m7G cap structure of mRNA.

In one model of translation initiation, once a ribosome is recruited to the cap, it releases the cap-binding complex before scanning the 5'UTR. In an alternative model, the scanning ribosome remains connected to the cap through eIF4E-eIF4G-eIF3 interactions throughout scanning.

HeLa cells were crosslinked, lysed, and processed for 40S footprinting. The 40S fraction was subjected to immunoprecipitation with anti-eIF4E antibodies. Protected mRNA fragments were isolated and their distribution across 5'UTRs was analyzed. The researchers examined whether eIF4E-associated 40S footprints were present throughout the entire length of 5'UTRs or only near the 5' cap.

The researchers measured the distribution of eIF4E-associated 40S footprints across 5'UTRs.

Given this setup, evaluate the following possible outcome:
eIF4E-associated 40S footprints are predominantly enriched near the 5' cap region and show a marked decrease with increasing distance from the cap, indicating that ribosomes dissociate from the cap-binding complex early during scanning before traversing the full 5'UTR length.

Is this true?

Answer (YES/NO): NO